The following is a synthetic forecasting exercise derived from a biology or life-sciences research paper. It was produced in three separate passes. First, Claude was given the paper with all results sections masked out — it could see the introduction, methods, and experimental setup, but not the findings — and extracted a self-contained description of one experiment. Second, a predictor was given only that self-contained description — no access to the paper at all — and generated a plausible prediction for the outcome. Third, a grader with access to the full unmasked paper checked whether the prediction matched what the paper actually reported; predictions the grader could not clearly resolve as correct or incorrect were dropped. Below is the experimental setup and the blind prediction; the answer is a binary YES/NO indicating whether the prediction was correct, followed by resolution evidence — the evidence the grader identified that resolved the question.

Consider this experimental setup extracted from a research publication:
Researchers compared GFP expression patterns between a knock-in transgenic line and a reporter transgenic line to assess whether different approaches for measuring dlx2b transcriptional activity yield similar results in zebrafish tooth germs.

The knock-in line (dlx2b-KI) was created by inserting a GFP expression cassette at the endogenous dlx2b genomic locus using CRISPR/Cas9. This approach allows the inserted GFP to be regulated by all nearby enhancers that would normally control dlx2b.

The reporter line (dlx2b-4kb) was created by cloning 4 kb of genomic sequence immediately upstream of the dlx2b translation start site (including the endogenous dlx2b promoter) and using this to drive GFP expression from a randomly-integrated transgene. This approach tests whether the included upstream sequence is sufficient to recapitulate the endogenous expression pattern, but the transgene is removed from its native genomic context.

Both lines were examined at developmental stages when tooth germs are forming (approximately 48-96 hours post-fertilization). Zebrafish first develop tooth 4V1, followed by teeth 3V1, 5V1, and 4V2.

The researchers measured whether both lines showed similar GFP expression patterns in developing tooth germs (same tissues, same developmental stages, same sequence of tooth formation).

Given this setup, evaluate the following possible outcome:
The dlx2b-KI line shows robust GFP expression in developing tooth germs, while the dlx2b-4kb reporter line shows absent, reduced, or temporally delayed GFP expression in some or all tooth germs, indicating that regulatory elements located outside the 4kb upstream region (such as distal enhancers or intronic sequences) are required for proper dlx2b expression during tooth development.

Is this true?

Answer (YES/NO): NO